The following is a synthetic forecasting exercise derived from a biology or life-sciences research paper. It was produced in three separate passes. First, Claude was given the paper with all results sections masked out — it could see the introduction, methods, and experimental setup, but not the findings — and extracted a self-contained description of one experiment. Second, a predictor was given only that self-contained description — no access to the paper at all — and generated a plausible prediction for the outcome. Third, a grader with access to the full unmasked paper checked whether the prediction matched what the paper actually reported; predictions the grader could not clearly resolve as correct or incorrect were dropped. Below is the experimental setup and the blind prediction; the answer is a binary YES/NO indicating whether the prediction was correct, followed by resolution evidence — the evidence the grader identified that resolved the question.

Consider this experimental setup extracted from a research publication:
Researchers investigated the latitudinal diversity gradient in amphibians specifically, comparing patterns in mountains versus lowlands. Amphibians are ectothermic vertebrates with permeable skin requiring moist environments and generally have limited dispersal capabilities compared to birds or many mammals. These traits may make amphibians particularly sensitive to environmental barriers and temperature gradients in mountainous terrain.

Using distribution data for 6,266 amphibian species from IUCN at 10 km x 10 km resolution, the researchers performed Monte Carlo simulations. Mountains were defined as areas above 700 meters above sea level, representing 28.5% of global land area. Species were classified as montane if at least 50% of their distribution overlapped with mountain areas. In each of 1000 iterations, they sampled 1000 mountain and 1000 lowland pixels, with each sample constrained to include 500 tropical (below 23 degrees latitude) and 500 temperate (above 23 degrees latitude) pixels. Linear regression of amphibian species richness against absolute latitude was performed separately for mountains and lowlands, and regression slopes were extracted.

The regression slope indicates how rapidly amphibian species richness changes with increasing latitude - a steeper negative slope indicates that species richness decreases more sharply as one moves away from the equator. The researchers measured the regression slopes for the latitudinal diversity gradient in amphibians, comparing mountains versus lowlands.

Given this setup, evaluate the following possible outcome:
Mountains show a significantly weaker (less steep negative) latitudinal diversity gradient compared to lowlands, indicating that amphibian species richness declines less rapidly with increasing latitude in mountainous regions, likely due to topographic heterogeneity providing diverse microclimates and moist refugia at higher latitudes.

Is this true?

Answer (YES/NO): NO